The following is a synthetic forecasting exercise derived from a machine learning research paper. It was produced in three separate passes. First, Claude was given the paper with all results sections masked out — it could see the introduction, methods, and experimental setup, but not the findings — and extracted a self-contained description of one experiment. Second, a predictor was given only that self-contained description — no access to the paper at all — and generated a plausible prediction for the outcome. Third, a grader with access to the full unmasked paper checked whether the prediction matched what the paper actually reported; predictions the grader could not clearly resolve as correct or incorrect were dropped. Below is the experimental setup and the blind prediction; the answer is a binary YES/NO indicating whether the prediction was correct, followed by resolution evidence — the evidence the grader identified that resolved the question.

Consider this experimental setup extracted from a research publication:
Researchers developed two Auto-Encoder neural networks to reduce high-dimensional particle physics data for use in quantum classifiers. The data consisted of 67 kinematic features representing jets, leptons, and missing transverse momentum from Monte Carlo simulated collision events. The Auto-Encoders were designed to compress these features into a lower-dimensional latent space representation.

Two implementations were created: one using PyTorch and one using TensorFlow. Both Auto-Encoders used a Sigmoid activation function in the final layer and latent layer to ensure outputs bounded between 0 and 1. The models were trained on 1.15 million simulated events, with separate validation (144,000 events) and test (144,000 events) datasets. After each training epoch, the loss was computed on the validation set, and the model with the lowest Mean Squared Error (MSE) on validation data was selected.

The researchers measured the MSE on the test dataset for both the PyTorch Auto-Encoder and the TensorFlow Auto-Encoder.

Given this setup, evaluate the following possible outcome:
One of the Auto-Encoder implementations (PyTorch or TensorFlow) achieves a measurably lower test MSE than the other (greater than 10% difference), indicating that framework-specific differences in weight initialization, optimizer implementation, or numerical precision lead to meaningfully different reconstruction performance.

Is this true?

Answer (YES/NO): YES